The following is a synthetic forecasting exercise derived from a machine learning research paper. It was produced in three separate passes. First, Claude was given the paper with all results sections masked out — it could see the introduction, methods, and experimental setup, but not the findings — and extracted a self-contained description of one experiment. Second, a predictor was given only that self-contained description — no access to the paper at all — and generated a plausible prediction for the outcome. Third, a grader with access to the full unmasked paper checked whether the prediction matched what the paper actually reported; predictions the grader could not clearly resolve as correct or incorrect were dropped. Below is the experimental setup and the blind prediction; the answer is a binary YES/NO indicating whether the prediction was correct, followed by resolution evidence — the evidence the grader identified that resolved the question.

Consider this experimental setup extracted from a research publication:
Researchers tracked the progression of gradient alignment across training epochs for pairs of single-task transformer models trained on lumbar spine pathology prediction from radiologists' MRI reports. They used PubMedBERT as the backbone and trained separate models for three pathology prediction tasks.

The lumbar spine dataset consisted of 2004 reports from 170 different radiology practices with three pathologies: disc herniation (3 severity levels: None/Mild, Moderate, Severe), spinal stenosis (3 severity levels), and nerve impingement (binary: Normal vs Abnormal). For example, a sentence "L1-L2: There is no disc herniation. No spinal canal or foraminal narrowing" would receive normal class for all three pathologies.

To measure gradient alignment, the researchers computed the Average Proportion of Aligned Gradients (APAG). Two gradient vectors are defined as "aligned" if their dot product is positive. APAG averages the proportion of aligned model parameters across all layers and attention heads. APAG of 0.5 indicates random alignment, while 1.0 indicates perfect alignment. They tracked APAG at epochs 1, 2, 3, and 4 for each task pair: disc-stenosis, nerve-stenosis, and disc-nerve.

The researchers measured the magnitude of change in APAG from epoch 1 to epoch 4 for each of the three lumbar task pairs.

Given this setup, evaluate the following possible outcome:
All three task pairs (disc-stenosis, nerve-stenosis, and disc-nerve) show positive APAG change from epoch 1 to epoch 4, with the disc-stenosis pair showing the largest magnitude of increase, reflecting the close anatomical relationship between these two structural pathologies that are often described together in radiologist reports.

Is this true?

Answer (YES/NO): YES